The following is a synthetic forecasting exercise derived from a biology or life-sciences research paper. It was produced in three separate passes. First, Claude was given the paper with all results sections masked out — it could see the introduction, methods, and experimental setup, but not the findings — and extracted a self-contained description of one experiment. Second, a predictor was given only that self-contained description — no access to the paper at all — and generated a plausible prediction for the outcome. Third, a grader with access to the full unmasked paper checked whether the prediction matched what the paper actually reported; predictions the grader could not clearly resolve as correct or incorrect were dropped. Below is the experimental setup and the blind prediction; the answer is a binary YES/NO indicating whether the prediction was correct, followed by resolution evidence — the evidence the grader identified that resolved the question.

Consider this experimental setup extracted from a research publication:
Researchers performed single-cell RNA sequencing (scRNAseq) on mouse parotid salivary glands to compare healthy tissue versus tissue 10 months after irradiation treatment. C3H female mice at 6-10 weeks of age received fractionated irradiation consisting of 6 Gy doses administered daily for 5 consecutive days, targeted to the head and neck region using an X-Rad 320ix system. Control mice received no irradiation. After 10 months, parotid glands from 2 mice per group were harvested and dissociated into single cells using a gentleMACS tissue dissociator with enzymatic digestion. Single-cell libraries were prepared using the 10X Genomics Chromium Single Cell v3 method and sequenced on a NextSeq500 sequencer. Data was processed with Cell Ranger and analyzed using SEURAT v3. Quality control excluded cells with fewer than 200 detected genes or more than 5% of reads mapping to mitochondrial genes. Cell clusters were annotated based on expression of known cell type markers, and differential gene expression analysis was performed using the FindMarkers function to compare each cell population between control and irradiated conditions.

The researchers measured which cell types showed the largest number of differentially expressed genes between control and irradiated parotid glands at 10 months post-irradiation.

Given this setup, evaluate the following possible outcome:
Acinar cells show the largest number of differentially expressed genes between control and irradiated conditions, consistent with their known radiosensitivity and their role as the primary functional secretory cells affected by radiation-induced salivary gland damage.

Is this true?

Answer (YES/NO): NO